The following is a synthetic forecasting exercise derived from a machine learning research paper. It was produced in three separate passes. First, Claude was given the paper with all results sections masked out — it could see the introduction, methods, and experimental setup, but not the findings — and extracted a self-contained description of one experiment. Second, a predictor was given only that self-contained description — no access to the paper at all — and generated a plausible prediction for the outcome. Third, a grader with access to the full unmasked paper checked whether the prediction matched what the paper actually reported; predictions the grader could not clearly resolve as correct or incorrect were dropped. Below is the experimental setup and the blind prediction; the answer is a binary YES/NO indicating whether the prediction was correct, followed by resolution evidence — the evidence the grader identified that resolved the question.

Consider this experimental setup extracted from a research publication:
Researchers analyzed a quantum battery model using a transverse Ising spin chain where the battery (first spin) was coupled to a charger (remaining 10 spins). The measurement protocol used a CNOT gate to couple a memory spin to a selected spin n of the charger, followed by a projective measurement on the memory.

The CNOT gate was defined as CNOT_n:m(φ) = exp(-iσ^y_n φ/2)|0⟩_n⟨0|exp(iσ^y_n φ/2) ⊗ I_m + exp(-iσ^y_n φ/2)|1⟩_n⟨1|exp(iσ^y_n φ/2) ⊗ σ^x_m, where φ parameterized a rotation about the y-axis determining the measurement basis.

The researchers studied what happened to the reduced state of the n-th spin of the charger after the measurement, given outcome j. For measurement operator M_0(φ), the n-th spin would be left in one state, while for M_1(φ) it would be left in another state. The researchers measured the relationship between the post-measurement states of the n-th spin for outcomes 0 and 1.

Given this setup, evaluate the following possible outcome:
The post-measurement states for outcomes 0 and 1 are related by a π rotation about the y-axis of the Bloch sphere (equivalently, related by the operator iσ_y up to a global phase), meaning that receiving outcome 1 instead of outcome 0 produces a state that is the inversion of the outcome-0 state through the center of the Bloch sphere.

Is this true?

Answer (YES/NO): YES